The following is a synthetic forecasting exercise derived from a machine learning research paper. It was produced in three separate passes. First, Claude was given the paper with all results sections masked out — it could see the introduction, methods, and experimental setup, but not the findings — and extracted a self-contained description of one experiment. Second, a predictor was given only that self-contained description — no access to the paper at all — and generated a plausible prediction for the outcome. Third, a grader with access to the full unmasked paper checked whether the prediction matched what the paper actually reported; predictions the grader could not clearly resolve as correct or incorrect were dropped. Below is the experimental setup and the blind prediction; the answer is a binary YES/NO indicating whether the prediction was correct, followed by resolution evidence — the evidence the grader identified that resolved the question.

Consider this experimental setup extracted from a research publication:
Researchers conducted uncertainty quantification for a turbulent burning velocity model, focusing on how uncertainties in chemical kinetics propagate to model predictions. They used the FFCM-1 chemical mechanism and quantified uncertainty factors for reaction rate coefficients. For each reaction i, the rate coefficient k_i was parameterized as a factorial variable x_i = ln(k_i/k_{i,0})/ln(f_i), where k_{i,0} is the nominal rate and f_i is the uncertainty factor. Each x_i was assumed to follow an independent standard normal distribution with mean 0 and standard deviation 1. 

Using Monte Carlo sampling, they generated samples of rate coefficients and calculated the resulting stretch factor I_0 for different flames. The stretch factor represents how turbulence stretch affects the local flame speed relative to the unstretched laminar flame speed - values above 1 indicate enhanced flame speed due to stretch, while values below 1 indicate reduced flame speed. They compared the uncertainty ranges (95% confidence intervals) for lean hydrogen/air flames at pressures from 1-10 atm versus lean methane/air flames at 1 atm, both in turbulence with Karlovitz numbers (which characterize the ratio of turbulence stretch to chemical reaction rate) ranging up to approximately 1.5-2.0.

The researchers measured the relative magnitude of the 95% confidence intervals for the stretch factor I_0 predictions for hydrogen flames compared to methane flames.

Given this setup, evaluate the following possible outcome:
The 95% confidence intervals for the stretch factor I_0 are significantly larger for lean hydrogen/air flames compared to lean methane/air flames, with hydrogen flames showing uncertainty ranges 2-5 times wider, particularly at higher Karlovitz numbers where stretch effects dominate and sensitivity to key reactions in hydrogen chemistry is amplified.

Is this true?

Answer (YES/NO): NO